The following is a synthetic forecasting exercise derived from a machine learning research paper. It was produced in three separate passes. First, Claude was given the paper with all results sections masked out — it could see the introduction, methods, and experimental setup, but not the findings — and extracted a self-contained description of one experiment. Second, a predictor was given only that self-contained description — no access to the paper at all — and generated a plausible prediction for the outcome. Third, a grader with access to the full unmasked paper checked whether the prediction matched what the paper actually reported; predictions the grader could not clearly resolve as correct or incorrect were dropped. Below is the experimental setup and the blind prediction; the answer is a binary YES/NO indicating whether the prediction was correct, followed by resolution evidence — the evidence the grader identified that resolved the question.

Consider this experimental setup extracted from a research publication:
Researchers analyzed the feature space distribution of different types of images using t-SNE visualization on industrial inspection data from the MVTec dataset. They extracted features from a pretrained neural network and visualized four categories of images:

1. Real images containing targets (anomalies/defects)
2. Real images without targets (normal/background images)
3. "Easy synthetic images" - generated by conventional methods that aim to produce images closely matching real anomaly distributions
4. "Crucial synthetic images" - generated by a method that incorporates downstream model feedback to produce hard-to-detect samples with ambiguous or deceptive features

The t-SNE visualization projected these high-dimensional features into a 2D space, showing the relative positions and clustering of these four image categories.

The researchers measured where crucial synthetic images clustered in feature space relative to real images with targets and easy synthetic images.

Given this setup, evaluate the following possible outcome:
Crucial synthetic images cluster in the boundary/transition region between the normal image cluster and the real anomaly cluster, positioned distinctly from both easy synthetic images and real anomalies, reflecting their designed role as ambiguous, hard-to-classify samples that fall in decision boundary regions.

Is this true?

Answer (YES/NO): NO